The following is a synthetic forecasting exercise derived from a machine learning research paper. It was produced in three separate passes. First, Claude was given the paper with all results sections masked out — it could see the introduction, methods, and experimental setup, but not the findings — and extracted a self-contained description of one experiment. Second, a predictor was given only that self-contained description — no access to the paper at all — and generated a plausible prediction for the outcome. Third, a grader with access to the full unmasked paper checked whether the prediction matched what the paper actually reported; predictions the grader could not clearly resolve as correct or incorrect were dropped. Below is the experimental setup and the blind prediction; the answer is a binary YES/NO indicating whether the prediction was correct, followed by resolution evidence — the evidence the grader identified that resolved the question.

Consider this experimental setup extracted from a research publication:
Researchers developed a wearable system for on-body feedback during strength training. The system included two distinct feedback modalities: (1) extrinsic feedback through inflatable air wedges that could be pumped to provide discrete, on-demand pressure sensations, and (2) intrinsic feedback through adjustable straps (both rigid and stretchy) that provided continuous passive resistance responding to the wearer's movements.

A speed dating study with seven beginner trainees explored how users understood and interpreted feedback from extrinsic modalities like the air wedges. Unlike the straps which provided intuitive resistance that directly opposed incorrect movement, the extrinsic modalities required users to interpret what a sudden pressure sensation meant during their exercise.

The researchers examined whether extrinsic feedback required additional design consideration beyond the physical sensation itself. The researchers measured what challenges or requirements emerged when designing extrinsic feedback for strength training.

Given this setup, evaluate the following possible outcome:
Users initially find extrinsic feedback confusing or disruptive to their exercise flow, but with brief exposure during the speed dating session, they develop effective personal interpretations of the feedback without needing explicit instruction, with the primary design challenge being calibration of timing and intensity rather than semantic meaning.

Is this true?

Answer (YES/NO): NO